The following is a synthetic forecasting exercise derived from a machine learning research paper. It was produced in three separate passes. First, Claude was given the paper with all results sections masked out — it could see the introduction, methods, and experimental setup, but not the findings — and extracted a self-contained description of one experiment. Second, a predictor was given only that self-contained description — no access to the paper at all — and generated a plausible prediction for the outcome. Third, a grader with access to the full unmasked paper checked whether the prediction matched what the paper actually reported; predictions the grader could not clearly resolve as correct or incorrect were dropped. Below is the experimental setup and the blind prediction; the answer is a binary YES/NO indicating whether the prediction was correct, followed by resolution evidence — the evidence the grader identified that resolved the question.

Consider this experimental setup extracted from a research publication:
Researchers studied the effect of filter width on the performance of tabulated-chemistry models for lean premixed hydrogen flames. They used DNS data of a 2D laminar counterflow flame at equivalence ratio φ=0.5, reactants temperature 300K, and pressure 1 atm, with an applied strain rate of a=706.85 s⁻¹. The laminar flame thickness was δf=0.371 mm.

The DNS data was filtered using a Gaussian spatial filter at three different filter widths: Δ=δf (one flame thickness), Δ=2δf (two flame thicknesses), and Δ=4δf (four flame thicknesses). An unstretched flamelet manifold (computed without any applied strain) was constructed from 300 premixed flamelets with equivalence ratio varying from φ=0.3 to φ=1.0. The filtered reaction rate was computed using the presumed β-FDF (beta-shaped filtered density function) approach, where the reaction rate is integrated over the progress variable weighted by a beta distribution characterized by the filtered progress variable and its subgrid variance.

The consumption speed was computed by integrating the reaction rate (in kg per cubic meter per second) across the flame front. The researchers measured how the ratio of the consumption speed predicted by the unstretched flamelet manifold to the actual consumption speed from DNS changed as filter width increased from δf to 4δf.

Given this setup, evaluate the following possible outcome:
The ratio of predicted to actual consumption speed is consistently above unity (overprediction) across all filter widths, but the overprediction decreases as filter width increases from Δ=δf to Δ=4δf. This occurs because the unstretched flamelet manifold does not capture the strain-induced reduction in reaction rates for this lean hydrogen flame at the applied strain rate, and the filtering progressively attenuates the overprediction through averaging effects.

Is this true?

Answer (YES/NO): NO